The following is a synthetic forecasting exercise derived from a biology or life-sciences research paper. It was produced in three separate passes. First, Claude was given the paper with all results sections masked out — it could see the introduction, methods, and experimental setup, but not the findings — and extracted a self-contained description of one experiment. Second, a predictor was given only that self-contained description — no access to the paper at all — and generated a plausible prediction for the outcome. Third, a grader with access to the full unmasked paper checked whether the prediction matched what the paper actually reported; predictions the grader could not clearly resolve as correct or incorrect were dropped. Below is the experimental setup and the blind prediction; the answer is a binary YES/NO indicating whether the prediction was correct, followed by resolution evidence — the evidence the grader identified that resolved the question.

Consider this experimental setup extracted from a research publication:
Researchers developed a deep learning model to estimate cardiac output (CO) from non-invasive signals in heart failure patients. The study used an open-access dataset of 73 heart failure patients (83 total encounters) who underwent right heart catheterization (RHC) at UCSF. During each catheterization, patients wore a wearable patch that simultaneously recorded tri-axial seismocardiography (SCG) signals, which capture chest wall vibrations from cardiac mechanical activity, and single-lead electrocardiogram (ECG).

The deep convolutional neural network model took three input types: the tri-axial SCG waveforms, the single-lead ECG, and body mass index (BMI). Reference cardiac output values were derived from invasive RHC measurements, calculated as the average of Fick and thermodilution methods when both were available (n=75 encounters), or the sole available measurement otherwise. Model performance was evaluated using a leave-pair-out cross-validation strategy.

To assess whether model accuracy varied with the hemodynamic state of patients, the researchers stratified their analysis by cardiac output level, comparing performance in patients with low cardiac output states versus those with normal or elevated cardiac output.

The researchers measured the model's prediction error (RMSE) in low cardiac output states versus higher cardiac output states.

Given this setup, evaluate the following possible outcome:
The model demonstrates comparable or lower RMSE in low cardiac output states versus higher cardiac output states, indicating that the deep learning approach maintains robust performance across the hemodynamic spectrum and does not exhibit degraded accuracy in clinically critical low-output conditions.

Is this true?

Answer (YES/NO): YES